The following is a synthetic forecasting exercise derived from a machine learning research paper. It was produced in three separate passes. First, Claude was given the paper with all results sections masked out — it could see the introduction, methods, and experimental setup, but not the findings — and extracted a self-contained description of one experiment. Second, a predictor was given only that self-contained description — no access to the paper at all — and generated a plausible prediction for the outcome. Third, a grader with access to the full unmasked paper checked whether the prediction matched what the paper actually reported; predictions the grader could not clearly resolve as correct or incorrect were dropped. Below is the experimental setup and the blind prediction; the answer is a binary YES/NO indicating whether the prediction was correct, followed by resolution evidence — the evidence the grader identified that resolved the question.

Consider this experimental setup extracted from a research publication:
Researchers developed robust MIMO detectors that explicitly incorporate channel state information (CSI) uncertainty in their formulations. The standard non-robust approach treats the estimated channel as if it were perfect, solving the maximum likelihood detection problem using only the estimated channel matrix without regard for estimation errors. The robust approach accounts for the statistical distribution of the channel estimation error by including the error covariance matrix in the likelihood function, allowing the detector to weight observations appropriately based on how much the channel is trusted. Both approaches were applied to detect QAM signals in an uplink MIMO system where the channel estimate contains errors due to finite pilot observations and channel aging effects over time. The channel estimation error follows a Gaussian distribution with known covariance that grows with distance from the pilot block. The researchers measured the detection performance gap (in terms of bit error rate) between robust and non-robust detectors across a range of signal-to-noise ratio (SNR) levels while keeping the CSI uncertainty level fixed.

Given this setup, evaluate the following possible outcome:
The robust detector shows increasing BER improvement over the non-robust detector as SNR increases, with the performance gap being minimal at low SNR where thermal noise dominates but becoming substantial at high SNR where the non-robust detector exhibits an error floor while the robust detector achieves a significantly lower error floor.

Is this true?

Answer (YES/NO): YES